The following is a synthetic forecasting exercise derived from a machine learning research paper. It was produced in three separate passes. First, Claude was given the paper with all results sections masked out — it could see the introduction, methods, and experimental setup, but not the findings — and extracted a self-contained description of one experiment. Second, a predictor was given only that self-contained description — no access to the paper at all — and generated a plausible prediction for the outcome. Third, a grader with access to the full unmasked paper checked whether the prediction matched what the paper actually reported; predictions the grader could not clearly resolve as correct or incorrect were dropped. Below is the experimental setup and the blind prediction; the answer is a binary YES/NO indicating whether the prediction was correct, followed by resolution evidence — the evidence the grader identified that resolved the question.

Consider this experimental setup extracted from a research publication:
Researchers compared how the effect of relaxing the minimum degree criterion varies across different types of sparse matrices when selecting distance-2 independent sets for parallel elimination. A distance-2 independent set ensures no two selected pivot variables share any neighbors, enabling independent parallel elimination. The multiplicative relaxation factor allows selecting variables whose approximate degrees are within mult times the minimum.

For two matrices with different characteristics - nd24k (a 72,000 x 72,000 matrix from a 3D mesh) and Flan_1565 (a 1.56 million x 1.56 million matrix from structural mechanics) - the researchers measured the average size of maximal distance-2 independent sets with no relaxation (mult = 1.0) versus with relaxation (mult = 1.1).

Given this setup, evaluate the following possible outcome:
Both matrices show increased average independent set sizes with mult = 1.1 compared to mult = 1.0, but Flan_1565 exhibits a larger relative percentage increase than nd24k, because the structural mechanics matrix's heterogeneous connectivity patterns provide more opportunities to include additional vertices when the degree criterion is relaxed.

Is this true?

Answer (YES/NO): YES